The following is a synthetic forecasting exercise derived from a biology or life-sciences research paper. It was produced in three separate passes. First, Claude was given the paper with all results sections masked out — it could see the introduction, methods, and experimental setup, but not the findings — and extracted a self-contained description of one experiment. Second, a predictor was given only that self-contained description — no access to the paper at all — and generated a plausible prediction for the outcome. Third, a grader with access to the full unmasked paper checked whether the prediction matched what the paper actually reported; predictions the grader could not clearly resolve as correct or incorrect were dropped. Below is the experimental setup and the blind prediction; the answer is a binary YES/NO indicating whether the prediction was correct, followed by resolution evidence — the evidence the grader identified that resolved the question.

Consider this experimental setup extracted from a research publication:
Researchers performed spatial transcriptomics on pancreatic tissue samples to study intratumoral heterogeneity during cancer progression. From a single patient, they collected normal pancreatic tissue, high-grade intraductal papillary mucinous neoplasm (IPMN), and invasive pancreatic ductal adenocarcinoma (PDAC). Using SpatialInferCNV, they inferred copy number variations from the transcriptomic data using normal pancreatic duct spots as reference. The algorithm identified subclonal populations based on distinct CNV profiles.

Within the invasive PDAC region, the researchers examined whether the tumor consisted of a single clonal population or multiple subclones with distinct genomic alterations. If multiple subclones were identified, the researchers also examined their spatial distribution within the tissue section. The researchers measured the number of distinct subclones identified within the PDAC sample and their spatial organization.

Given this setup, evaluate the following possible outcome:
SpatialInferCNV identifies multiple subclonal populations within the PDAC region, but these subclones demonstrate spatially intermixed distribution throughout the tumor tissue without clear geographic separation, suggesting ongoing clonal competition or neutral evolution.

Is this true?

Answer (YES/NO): NO